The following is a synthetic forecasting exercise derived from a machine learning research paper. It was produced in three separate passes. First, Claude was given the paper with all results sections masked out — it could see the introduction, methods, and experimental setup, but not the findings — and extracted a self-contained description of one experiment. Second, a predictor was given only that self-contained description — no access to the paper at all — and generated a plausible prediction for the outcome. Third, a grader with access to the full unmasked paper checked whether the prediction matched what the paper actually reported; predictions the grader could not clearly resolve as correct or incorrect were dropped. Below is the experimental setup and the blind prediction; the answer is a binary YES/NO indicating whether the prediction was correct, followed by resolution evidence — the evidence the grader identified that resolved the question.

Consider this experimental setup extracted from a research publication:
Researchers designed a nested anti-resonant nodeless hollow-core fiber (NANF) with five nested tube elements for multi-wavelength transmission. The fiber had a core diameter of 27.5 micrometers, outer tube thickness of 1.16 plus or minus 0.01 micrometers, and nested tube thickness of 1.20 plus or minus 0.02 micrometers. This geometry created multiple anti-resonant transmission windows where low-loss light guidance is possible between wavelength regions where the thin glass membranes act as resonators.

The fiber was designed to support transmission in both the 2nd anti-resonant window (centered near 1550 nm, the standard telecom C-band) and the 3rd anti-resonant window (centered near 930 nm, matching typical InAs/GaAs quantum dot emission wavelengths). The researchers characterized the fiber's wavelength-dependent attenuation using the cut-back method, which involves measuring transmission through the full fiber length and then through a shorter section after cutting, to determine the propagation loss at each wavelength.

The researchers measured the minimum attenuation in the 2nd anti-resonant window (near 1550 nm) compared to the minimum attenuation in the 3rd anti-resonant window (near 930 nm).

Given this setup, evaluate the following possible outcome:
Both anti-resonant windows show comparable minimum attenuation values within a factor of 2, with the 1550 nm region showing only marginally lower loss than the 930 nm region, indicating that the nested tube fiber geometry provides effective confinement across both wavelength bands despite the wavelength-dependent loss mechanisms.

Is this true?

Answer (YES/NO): NO